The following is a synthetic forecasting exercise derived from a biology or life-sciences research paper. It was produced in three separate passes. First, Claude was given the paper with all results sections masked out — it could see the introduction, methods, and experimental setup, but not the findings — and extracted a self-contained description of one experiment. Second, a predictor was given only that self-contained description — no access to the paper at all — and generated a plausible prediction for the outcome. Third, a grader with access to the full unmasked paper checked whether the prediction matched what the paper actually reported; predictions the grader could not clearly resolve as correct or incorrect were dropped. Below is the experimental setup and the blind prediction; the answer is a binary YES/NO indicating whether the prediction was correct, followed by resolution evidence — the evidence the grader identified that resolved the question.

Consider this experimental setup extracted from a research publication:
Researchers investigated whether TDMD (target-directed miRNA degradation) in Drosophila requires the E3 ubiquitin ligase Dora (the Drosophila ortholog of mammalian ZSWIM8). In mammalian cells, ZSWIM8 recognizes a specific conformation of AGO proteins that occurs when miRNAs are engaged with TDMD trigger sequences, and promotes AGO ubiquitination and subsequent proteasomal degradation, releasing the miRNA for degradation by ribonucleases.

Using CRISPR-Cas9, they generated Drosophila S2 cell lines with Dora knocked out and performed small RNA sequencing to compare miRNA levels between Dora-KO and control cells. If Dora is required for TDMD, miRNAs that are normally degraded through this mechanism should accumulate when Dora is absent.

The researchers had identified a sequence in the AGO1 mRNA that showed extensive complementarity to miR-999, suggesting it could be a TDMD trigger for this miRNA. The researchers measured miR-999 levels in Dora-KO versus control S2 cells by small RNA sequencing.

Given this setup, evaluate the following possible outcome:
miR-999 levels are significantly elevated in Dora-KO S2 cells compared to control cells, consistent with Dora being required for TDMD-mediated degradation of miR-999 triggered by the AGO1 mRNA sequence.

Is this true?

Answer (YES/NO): YES